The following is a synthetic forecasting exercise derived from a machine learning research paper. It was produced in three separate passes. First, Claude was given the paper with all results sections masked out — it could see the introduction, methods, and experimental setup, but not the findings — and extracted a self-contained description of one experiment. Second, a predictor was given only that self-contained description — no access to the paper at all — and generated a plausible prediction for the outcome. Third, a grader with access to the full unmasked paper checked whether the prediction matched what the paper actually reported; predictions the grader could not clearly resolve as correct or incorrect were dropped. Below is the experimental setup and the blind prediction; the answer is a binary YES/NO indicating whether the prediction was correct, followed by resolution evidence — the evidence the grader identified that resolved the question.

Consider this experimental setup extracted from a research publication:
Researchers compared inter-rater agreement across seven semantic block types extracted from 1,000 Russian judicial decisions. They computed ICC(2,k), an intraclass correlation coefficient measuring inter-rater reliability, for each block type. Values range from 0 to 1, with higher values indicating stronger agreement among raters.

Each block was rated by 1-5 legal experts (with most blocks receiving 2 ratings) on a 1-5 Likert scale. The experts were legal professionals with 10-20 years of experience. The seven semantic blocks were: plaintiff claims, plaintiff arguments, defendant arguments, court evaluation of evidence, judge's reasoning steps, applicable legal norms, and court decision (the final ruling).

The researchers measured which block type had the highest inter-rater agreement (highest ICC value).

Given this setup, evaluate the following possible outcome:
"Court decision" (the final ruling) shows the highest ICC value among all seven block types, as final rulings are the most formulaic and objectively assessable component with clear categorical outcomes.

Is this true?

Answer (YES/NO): NO